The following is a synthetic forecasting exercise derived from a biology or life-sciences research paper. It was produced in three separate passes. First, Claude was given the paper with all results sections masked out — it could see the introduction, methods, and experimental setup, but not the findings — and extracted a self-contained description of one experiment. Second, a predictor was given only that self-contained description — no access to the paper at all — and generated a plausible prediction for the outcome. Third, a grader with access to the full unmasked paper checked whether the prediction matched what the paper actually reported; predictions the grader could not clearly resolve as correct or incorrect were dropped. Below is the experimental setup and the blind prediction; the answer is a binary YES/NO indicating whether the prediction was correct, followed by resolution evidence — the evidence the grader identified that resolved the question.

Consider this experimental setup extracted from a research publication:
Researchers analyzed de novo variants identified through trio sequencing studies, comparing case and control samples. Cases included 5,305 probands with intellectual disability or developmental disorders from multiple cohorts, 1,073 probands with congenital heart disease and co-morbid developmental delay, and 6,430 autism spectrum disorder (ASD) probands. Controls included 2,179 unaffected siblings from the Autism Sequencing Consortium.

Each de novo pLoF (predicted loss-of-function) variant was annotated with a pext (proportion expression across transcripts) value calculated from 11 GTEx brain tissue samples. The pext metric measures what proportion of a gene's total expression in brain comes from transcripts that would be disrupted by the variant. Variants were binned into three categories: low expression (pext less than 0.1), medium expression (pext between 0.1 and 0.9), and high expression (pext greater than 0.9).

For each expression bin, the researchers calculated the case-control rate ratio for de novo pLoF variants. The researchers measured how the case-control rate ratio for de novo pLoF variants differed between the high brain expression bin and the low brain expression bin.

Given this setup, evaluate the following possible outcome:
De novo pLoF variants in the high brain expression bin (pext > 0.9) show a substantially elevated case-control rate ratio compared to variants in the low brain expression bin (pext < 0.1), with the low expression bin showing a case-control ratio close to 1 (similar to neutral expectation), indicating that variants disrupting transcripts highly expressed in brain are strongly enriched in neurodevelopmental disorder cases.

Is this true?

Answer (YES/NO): YES